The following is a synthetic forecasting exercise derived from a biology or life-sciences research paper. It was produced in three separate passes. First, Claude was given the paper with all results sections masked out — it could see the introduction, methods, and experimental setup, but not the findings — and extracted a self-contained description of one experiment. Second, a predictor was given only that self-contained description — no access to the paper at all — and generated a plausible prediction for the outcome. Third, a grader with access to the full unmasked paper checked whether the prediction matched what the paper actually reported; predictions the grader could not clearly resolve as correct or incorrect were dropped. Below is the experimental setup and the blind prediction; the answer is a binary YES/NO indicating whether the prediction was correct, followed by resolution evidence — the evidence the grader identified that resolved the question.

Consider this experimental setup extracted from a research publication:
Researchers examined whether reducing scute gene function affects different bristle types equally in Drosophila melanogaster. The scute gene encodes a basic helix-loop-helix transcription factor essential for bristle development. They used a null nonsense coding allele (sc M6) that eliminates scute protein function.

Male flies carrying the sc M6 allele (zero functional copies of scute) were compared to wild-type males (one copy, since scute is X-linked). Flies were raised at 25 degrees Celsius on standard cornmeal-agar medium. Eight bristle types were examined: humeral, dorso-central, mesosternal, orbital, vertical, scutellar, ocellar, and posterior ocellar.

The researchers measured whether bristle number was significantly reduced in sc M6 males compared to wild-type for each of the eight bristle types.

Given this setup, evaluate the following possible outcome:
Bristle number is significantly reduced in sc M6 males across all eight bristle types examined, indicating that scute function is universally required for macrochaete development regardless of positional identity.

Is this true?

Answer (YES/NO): NO